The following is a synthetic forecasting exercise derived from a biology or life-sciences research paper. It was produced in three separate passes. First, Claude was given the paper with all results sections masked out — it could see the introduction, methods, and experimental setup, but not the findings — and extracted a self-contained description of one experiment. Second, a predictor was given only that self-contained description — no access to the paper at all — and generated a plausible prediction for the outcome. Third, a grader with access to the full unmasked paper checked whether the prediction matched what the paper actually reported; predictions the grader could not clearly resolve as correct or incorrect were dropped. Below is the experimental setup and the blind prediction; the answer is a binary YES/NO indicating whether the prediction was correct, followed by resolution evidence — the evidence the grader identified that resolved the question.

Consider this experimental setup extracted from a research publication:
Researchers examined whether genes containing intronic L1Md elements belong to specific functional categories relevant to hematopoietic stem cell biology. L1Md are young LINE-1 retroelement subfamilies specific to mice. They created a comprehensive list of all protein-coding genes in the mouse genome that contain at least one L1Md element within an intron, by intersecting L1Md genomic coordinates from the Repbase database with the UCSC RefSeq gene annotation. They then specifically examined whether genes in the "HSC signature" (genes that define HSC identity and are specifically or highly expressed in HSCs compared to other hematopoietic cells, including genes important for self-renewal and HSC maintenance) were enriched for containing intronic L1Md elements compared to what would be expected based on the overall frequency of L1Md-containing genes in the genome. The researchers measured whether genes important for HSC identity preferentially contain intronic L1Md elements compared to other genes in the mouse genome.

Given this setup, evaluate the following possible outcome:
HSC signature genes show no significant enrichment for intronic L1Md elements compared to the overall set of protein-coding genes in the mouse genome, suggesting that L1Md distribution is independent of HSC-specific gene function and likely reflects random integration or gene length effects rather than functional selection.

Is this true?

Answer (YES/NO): NO